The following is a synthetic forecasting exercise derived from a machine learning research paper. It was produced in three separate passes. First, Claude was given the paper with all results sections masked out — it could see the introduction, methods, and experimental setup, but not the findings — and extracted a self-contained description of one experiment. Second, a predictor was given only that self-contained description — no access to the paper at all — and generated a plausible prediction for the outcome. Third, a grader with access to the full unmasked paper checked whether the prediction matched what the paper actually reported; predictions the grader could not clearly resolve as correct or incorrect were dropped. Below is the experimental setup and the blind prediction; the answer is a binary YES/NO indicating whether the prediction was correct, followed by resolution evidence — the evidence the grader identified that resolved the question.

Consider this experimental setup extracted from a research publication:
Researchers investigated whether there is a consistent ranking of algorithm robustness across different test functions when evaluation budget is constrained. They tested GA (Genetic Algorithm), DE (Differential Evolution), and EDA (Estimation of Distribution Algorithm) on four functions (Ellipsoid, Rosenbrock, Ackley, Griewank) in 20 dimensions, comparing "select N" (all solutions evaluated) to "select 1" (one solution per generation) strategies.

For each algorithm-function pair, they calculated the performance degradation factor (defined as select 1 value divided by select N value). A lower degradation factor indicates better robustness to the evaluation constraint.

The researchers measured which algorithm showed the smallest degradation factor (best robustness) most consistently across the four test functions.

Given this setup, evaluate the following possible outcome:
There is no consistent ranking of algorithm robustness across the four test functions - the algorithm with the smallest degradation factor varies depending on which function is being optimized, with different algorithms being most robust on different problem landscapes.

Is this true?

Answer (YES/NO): NO